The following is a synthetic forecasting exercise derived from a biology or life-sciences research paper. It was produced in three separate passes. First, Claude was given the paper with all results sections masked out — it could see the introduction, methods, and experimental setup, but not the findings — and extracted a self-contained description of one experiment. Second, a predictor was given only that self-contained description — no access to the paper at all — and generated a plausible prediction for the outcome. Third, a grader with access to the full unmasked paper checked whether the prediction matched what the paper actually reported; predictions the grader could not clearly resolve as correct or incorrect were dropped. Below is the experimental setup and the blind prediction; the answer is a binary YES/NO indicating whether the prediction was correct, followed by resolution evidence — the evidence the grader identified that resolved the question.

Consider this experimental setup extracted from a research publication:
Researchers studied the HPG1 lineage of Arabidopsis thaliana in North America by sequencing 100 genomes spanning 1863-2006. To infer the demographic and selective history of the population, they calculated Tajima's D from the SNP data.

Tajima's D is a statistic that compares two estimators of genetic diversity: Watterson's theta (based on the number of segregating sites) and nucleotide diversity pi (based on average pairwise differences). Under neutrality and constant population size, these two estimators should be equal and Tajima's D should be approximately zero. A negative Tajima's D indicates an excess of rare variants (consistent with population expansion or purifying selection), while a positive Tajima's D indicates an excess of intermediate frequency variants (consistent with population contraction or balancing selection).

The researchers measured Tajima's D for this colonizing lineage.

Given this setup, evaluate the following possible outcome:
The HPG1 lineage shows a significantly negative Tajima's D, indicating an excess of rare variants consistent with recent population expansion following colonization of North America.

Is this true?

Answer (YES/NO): YES